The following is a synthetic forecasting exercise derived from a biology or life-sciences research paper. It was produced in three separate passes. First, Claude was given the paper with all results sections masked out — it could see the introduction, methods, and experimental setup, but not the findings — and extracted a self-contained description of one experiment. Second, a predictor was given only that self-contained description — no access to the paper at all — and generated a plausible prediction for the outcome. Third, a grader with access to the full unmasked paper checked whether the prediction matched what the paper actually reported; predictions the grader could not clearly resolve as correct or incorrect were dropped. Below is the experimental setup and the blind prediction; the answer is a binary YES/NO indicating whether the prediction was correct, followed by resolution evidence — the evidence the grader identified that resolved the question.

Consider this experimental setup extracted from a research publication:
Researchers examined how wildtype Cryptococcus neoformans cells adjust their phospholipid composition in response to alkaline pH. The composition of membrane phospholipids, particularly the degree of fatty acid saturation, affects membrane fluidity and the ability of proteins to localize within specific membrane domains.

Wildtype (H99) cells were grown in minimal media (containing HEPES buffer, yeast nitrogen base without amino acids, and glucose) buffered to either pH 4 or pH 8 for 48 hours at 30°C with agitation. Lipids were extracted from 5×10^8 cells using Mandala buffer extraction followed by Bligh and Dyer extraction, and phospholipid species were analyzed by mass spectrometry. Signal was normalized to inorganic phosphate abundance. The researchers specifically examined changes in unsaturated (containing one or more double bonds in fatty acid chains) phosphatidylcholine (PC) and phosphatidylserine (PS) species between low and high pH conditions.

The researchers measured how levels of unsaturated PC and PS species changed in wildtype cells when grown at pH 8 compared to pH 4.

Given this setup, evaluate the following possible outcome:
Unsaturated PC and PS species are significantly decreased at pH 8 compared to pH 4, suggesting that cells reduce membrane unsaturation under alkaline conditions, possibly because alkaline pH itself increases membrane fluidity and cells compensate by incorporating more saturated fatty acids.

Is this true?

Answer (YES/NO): YES